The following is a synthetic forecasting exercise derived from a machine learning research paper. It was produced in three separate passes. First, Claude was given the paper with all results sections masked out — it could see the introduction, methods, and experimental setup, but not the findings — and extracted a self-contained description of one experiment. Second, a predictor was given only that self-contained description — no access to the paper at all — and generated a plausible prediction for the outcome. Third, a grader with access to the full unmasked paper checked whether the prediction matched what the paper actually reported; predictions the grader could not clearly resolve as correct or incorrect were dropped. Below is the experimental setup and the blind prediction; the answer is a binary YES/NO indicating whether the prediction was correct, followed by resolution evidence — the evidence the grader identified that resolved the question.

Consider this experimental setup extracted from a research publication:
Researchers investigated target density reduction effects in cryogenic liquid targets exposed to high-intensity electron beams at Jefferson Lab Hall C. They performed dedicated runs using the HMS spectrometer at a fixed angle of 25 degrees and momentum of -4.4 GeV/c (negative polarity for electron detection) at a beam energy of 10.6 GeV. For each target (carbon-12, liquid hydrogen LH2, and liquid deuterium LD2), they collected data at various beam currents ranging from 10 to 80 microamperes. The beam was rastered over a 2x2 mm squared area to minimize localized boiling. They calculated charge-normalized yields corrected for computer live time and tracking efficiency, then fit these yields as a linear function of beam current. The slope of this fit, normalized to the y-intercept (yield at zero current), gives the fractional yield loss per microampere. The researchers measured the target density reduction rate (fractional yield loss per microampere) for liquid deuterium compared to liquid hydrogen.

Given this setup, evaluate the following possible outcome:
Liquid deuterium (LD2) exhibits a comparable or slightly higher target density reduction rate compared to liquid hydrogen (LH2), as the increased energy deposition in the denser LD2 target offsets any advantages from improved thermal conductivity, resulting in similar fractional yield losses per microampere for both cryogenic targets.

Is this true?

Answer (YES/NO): YES